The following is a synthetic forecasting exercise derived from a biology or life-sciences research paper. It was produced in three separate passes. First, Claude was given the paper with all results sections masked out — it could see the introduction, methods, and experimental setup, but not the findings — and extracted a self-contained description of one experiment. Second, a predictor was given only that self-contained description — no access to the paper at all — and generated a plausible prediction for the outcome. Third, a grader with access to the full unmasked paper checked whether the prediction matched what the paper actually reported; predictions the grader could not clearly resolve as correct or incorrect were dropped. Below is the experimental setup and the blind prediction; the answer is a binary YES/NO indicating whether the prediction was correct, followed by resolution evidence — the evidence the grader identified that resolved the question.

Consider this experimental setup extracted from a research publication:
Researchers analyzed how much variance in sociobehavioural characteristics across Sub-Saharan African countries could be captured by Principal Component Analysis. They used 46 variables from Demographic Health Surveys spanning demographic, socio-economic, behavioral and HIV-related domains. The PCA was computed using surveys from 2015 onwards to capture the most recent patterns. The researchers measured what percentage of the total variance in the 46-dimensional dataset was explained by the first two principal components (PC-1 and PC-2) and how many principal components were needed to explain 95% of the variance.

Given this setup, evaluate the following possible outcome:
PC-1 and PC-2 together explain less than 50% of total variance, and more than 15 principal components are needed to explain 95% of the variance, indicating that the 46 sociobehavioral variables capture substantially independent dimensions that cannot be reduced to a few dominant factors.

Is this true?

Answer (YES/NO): NO